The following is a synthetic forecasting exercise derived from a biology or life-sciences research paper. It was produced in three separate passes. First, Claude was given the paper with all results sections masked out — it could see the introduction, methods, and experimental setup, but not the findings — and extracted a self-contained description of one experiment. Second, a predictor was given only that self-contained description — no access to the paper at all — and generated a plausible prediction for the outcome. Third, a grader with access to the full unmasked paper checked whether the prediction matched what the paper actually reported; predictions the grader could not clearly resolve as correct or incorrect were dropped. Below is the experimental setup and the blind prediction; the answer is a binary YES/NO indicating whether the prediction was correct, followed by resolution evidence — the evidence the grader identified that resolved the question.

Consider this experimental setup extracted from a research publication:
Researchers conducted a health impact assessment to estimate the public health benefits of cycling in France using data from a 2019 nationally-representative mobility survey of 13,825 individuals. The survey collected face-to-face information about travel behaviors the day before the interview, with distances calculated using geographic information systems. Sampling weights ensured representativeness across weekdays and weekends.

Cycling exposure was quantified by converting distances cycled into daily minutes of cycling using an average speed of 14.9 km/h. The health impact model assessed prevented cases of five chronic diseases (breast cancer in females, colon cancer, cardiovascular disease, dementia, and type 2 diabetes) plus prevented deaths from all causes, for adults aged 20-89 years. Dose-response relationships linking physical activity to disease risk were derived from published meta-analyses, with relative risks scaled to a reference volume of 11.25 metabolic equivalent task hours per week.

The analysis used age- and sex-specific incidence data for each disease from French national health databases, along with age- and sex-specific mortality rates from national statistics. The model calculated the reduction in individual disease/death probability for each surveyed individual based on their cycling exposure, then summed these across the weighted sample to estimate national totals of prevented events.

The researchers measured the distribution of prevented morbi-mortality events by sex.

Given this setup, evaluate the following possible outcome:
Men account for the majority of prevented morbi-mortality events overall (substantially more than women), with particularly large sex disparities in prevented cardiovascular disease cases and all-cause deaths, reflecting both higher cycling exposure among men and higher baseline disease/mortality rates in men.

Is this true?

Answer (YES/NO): NO